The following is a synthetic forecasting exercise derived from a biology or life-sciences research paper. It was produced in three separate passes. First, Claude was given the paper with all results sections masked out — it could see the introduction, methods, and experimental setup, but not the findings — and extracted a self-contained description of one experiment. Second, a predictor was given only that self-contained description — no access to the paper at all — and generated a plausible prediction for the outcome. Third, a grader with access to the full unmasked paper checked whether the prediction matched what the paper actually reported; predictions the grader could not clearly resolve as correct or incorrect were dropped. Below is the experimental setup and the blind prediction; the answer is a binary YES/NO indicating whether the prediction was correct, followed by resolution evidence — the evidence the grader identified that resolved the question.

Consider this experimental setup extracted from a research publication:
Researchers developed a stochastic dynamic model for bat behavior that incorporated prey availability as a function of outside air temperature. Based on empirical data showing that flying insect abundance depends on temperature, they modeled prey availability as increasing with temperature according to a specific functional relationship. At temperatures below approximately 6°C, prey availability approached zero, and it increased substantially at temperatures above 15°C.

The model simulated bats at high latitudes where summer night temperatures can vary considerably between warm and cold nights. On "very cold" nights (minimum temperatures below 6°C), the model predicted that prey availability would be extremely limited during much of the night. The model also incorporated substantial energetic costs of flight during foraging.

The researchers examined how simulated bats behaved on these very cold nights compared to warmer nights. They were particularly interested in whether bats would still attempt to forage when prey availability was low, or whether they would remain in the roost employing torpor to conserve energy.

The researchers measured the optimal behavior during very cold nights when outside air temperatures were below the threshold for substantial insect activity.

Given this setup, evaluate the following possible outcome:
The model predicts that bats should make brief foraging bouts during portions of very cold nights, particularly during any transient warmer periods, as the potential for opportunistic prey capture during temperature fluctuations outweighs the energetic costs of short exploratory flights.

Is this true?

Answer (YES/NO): NO